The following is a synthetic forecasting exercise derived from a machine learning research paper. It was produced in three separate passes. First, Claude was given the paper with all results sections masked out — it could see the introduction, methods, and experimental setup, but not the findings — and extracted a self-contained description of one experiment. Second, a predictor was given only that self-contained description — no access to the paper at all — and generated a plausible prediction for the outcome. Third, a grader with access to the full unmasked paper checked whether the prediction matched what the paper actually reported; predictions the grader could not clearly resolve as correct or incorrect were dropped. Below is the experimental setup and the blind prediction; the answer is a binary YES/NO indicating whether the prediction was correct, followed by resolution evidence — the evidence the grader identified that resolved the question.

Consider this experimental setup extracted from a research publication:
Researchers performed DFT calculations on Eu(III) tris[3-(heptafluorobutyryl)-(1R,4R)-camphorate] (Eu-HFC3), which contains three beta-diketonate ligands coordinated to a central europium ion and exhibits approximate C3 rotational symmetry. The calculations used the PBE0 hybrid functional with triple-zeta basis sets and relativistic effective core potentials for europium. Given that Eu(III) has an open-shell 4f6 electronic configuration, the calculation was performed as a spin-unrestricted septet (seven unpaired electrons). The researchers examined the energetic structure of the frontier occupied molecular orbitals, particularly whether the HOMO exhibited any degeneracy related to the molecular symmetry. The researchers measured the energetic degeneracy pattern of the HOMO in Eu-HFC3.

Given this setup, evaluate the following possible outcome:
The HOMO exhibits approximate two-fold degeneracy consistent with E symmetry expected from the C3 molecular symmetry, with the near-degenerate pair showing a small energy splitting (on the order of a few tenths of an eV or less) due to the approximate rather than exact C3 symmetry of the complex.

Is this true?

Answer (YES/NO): NO